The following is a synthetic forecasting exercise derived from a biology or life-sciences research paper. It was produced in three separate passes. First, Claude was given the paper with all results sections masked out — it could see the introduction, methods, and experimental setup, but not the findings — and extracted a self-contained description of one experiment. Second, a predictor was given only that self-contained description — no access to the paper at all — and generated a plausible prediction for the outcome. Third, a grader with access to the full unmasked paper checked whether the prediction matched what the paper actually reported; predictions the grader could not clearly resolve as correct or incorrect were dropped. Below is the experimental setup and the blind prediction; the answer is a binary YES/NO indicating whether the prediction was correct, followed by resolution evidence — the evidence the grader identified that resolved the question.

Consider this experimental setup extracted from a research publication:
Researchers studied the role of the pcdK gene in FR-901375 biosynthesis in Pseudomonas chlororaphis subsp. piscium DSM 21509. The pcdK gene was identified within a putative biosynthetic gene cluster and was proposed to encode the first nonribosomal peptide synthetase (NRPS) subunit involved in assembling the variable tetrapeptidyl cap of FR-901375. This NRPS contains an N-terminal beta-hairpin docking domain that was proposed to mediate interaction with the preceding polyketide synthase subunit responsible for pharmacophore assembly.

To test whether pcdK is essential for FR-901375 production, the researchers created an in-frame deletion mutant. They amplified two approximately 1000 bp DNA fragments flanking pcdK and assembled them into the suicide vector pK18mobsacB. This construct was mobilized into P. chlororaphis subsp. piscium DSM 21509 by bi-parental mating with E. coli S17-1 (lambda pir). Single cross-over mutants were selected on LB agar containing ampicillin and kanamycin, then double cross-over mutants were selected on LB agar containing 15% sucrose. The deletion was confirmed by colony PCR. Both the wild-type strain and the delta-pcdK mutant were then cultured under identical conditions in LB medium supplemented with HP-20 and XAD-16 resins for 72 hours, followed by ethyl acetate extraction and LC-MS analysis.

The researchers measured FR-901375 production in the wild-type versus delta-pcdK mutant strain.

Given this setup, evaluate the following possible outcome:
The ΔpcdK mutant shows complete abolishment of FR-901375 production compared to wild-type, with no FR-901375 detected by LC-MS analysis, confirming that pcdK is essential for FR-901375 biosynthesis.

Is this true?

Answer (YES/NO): YES